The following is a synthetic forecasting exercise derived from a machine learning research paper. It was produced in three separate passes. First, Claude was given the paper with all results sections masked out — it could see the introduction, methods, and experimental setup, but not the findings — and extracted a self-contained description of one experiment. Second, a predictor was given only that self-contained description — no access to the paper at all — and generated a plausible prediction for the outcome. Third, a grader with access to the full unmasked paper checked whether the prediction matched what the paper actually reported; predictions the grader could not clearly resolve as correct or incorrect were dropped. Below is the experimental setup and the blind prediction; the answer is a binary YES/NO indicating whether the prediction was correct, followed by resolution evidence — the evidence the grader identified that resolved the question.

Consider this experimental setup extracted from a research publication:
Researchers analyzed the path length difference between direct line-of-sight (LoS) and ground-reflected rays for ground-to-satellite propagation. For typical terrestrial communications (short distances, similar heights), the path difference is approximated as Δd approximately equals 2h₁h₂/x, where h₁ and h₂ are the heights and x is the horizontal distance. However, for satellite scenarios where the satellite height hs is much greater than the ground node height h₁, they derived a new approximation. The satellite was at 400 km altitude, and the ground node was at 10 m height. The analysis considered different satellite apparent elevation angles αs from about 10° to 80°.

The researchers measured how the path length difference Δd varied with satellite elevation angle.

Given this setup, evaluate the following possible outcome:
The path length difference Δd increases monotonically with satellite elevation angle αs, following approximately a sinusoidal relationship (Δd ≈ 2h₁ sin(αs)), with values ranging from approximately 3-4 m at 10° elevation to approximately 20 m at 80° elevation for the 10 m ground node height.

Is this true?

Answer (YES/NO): NO